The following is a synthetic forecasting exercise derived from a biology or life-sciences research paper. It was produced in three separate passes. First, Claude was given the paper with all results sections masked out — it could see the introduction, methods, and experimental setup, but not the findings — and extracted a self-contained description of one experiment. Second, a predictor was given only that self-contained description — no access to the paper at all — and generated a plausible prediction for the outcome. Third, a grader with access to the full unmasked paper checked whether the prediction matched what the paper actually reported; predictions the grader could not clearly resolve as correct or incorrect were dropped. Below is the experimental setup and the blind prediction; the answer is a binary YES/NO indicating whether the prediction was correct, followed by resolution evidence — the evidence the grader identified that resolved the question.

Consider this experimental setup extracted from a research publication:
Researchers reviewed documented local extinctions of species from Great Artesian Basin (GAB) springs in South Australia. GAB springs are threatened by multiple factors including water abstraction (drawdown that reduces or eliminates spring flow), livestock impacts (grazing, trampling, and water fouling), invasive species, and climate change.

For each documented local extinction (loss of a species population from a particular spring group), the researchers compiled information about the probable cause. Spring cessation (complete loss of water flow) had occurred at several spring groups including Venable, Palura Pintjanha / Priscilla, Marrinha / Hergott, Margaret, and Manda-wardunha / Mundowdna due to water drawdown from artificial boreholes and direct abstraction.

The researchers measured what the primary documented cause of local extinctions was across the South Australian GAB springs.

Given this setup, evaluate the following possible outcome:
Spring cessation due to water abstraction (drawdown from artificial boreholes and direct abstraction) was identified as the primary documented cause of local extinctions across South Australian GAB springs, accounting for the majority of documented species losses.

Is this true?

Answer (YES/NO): YES